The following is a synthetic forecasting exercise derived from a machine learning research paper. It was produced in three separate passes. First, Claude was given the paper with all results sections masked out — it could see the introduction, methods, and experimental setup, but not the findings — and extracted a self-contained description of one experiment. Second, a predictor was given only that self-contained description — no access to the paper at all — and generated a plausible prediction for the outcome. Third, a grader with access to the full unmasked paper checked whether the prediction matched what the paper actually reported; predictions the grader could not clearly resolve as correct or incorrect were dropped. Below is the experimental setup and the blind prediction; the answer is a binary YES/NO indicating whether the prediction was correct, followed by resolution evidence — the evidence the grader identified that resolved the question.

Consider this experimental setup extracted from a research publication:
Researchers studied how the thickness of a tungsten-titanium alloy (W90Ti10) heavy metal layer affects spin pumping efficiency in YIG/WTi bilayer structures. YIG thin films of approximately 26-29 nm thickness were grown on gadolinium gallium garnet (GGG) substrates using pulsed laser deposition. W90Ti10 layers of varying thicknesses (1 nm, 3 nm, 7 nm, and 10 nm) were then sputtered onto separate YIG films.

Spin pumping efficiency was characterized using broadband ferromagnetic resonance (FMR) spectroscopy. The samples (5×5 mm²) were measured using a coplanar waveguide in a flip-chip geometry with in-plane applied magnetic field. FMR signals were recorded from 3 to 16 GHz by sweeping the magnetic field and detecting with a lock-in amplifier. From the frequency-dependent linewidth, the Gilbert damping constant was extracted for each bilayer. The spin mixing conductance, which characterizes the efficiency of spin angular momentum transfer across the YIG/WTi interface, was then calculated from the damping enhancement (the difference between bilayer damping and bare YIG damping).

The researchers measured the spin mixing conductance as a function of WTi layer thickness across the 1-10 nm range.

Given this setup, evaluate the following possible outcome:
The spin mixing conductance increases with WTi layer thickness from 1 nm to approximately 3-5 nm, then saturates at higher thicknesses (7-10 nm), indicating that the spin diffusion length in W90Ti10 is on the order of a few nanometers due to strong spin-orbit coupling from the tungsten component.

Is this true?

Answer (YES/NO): NO